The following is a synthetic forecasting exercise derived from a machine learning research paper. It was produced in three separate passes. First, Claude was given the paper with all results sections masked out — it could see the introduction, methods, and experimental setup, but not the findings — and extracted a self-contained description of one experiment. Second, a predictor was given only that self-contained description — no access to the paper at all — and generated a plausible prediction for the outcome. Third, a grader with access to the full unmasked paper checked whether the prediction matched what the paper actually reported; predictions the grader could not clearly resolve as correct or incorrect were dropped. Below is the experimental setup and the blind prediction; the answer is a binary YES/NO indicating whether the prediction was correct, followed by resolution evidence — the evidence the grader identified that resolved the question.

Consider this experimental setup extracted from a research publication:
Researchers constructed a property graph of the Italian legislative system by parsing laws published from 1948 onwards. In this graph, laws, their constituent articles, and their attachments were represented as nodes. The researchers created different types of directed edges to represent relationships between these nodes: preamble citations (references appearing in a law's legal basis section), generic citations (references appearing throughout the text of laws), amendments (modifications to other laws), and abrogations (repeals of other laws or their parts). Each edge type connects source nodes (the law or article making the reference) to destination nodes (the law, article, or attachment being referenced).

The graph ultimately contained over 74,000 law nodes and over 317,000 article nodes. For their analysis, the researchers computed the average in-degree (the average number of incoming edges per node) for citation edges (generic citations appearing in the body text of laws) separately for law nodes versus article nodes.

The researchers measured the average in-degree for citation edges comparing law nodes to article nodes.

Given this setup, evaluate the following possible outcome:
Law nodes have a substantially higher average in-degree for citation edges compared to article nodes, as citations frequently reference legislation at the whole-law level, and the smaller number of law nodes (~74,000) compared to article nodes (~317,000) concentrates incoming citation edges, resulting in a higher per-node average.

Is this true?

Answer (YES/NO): YES